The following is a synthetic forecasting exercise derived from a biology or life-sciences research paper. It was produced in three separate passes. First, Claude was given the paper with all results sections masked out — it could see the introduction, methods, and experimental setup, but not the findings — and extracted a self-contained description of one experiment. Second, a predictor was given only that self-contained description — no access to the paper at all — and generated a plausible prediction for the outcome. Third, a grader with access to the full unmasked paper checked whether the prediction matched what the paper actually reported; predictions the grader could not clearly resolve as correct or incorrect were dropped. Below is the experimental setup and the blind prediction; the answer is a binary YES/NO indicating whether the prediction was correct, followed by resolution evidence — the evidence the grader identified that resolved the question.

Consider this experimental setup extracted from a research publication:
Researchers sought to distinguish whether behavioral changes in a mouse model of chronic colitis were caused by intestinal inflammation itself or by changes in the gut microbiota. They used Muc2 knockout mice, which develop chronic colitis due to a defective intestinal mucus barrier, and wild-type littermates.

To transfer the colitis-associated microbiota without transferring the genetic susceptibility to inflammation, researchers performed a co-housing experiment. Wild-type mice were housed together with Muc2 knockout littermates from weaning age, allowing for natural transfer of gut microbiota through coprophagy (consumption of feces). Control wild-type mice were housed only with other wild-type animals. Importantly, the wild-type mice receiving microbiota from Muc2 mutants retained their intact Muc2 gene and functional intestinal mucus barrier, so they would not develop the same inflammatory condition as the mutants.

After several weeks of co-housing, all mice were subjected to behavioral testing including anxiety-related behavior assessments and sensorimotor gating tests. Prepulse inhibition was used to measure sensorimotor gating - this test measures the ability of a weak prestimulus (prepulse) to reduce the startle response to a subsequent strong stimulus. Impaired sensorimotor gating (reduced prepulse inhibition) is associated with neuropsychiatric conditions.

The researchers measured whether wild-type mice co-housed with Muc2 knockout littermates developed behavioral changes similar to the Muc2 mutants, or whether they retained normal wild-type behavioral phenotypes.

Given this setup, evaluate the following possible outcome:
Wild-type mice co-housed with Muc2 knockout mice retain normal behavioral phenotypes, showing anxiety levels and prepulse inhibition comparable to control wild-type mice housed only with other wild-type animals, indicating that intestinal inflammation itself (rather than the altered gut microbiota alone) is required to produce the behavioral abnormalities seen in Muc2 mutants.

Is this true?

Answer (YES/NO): NO